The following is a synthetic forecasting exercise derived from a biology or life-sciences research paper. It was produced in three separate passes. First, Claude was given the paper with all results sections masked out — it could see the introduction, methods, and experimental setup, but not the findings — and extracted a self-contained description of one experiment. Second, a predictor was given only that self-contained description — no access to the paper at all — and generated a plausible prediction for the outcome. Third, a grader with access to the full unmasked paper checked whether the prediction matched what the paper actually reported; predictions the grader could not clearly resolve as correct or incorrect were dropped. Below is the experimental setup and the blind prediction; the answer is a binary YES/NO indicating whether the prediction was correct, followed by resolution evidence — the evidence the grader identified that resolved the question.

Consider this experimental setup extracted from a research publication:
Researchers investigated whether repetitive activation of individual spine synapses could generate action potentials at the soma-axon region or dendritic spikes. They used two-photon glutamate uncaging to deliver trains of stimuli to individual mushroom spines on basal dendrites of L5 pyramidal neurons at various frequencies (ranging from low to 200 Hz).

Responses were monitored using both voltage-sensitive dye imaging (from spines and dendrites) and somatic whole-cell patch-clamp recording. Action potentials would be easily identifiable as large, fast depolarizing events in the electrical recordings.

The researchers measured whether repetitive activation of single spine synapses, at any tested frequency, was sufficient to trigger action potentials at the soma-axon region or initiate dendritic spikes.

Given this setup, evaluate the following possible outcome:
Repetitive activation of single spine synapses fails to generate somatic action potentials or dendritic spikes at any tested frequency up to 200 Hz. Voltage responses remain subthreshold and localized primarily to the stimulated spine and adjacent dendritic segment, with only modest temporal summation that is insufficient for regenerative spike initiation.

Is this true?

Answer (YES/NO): YES